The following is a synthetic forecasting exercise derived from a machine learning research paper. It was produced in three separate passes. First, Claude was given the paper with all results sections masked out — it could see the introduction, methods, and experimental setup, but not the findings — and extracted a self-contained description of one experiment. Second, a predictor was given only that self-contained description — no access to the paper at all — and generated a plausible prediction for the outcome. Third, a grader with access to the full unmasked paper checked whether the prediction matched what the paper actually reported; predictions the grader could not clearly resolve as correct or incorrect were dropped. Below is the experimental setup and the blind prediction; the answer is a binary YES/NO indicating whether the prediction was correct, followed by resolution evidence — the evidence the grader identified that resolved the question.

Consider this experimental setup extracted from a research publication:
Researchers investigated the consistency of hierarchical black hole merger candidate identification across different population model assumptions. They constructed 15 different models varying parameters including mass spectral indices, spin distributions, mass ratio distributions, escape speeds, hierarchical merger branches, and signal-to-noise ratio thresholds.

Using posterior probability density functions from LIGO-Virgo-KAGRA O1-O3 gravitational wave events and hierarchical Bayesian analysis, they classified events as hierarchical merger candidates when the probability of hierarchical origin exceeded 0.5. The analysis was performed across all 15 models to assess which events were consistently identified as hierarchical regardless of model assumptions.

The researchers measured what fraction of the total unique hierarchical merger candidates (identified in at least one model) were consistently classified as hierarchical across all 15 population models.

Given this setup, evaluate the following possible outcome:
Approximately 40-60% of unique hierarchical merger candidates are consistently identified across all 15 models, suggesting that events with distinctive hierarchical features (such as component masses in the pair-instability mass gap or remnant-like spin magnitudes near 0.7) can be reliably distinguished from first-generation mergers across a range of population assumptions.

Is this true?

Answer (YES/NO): YES